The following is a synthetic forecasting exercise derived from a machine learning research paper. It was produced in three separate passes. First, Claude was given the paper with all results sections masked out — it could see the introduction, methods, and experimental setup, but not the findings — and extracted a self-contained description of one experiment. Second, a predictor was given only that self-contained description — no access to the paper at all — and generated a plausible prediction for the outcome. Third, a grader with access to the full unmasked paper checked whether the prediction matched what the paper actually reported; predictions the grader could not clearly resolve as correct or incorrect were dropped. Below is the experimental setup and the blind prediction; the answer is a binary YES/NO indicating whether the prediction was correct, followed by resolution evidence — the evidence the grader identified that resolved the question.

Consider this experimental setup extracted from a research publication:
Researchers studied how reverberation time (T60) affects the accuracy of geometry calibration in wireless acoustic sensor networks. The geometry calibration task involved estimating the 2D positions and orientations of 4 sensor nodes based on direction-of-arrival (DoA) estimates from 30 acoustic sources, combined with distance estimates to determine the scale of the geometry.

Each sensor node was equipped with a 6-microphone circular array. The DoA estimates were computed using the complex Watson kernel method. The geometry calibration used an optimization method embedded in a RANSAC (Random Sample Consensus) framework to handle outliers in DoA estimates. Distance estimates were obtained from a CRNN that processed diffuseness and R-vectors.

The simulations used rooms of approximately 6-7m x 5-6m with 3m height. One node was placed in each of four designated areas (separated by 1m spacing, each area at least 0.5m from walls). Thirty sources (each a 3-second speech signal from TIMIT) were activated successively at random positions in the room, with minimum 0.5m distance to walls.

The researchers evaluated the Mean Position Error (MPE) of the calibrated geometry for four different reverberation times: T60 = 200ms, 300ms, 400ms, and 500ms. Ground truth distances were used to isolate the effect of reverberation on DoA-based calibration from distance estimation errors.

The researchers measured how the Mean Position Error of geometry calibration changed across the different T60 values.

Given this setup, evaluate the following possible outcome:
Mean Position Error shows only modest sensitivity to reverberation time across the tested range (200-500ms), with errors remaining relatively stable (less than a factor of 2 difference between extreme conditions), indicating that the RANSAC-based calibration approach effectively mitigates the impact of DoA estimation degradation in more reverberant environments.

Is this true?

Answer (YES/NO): NO